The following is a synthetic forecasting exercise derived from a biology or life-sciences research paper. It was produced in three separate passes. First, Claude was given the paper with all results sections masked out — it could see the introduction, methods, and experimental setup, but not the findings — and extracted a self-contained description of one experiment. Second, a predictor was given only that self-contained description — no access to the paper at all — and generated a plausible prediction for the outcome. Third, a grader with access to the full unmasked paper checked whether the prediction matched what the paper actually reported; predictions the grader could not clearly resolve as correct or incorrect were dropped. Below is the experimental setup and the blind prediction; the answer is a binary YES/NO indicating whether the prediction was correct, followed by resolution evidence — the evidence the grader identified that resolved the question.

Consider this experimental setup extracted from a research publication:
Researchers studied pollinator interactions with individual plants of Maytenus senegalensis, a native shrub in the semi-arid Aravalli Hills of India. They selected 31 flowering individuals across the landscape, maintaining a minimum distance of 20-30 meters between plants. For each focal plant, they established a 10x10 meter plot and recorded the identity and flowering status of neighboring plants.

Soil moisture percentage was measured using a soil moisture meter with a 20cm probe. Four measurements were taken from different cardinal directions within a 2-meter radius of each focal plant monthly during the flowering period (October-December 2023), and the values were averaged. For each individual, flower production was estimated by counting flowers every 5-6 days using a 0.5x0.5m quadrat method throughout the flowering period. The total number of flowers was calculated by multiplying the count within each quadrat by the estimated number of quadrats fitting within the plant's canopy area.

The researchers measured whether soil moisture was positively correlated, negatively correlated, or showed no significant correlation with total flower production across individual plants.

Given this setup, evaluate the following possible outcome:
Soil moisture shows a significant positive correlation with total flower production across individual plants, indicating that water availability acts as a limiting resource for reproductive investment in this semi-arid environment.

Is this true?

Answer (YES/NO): NO